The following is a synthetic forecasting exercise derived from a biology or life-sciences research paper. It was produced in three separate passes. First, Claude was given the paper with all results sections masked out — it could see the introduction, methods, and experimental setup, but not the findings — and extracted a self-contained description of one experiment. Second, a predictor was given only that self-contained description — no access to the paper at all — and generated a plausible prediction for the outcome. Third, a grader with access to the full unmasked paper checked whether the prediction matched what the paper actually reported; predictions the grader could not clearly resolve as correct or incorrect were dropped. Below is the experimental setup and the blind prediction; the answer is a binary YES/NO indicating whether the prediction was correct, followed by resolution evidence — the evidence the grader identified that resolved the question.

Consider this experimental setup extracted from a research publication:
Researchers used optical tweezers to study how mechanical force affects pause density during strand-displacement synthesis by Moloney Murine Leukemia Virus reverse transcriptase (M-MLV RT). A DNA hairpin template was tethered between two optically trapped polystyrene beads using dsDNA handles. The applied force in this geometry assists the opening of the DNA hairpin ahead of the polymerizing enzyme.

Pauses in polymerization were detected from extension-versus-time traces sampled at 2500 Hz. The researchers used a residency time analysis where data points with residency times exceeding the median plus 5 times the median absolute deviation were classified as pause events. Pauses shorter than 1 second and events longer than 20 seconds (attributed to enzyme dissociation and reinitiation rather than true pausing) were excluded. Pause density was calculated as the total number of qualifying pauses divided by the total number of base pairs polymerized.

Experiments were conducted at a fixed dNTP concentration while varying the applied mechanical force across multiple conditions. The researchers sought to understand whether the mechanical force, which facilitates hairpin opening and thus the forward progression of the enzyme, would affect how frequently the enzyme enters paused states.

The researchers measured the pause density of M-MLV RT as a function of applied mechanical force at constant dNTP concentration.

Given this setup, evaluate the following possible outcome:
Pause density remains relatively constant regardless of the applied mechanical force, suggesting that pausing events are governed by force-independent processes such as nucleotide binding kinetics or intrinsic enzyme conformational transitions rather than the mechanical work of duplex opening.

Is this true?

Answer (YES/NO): NO